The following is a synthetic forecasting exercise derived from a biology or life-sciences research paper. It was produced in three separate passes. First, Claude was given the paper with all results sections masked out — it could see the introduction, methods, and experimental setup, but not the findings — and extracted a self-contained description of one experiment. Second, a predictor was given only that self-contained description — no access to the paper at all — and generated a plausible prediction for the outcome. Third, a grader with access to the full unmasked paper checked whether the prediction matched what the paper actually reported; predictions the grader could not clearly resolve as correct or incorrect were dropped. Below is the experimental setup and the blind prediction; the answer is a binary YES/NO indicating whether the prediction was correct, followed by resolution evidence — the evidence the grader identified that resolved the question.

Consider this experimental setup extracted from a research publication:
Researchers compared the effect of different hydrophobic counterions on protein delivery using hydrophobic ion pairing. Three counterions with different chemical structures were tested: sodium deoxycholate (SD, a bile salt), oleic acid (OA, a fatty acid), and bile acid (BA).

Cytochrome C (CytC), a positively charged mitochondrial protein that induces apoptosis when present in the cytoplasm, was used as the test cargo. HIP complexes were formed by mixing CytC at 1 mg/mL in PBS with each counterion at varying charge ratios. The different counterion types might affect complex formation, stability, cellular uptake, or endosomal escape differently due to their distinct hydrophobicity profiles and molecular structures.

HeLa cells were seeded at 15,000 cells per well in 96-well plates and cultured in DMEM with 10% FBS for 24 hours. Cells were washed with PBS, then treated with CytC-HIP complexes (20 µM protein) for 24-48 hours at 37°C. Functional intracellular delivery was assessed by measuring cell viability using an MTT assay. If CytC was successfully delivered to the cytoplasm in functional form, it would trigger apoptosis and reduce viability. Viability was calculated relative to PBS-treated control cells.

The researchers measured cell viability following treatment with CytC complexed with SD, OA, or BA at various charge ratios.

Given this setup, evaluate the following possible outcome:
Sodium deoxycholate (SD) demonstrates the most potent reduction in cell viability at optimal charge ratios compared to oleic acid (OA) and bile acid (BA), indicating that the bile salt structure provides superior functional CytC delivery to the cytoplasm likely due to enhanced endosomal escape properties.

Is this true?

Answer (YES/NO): NO